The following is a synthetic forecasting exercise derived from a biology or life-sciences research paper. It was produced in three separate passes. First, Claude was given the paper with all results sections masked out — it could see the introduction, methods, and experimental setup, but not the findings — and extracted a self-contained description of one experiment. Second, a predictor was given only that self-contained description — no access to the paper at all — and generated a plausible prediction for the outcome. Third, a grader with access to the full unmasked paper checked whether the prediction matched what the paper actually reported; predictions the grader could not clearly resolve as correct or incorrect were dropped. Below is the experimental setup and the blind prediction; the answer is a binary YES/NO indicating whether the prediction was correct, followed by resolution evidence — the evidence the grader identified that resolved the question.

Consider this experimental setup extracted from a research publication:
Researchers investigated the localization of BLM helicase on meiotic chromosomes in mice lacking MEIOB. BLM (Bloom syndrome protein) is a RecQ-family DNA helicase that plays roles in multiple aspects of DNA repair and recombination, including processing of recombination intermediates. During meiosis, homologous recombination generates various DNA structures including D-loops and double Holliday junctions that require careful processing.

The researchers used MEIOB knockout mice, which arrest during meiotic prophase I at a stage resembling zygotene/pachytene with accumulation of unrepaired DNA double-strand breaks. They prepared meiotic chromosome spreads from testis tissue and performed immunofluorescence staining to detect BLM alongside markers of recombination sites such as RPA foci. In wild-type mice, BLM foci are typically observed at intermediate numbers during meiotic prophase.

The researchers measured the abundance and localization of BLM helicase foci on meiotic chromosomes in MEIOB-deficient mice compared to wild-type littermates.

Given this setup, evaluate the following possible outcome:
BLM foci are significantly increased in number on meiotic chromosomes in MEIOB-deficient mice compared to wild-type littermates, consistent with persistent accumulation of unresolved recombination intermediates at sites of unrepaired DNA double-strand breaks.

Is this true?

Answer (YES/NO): YES